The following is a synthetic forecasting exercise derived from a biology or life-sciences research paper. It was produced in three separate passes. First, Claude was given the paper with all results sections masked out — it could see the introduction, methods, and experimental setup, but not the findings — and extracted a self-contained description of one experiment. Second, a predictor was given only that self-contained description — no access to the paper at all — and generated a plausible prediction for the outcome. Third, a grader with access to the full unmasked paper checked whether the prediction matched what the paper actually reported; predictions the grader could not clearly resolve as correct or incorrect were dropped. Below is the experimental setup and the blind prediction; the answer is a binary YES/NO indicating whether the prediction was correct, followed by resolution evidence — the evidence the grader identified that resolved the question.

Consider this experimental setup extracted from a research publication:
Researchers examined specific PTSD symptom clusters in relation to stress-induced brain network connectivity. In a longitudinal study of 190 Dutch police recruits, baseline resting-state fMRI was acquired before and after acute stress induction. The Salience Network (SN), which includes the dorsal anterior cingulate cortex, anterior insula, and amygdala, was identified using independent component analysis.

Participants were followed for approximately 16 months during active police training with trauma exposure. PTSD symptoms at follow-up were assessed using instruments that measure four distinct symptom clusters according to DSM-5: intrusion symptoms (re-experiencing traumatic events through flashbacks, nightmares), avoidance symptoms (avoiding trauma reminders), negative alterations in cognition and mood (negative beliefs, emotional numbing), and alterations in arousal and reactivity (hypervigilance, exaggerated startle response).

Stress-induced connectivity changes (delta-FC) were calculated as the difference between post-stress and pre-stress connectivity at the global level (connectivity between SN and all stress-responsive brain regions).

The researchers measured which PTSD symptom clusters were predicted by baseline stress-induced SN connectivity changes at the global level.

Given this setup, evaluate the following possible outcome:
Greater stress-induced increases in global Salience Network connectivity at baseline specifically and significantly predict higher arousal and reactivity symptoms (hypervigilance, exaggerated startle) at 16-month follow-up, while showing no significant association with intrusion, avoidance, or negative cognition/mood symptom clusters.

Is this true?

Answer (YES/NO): NO